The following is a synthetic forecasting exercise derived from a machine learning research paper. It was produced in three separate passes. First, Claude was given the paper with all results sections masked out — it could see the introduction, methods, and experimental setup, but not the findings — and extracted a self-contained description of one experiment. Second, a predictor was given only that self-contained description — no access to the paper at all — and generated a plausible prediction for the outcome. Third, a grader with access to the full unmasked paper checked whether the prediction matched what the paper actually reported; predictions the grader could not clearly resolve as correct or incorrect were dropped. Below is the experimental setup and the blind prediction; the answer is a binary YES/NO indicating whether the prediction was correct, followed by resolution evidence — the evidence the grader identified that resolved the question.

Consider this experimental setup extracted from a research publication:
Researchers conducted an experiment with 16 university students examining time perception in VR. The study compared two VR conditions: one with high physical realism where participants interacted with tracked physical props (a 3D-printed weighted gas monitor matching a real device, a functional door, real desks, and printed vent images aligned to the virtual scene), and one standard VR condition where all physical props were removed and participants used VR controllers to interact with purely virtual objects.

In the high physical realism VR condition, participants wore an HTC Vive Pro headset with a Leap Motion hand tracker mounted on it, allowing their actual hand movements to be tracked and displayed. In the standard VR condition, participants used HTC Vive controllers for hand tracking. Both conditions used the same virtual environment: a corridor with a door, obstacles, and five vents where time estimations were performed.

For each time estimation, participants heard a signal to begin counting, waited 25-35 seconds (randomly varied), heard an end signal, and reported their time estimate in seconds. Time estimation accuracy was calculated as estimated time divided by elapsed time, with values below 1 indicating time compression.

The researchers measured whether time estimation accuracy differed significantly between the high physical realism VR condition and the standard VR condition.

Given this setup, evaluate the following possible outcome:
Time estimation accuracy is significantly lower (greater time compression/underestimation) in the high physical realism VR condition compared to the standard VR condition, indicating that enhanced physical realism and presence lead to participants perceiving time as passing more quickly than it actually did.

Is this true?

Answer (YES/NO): NO